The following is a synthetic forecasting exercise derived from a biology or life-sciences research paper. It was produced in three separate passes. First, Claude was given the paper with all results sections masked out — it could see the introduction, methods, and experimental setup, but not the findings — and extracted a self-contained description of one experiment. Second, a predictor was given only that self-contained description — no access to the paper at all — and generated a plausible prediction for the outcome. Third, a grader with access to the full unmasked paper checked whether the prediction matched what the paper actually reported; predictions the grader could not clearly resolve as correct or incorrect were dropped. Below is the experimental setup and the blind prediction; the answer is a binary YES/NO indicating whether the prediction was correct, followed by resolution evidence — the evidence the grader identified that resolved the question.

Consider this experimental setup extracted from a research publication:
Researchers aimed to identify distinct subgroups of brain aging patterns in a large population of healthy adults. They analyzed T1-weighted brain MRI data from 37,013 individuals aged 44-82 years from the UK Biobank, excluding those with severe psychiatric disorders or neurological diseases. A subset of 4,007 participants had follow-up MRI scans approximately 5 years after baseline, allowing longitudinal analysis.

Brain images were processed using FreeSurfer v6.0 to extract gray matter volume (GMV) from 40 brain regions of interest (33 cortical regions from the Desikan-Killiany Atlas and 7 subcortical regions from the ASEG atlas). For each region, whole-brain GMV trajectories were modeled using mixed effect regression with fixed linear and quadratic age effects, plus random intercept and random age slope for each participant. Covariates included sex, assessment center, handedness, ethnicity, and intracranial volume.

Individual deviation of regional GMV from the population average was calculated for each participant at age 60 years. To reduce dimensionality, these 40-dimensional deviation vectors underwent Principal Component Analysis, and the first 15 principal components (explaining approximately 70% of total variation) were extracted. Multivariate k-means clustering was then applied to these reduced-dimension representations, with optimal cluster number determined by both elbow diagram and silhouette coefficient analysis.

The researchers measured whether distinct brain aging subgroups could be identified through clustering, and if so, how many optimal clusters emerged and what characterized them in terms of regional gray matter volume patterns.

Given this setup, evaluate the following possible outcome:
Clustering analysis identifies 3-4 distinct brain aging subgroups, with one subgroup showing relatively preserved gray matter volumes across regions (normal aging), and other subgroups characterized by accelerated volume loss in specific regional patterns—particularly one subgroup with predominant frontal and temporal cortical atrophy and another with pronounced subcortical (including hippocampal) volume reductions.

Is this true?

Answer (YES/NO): NO